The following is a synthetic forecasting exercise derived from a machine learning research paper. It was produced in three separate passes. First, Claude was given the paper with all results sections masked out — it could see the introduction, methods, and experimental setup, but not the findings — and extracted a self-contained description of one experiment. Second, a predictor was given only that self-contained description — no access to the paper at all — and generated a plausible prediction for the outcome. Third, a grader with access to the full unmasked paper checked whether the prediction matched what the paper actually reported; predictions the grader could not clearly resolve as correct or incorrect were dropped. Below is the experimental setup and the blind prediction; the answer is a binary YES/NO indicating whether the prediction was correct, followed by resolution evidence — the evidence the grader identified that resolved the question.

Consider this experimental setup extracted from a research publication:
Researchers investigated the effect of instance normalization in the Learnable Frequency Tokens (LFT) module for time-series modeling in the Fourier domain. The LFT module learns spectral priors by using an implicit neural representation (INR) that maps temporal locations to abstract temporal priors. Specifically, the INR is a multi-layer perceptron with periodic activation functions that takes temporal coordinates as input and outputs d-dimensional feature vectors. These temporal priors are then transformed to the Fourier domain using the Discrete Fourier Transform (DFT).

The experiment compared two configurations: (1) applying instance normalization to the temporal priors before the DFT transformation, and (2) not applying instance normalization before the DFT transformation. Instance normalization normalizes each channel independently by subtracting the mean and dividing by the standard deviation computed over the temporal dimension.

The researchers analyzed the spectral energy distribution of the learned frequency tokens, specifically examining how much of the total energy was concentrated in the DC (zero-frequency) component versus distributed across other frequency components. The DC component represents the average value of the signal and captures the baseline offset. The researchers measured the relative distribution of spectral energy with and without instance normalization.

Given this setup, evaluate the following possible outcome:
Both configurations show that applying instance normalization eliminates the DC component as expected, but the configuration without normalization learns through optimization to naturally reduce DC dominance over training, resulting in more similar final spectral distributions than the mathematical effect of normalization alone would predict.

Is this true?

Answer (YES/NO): NO